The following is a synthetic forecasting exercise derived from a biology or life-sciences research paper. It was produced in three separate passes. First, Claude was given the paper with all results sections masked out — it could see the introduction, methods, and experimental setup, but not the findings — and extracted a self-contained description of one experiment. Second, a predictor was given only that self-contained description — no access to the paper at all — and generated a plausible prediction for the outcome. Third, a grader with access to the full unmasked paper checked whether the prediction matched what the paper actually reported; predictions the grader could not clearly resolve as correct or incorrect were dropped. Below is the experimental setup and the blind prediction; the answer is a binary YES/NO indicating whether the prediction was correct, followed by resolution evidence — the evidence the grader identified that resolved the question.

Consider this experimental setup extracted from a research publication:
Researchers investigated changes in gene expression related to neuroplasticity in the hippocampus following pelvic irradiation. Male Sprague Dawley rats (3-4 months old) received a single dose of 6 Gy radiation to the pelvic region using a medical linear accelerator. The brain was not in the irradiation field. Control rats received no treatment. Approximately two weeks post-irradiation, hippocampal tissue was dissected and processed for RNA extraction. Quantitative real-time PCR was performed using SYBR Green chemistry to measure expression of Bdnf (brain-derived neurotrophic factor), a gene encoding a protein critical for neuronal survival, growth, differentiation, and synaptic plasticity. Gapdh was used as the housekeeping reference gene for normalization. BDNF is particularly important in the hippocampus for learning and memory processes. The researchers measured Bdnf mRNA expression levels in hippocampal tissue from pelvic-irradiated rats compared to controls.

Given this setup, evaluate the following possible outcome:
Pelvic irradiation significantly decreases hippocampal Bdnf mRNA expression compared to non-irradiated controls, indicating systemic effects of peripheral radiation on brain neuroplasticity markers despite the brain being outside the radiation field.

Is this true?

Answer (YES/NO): NO